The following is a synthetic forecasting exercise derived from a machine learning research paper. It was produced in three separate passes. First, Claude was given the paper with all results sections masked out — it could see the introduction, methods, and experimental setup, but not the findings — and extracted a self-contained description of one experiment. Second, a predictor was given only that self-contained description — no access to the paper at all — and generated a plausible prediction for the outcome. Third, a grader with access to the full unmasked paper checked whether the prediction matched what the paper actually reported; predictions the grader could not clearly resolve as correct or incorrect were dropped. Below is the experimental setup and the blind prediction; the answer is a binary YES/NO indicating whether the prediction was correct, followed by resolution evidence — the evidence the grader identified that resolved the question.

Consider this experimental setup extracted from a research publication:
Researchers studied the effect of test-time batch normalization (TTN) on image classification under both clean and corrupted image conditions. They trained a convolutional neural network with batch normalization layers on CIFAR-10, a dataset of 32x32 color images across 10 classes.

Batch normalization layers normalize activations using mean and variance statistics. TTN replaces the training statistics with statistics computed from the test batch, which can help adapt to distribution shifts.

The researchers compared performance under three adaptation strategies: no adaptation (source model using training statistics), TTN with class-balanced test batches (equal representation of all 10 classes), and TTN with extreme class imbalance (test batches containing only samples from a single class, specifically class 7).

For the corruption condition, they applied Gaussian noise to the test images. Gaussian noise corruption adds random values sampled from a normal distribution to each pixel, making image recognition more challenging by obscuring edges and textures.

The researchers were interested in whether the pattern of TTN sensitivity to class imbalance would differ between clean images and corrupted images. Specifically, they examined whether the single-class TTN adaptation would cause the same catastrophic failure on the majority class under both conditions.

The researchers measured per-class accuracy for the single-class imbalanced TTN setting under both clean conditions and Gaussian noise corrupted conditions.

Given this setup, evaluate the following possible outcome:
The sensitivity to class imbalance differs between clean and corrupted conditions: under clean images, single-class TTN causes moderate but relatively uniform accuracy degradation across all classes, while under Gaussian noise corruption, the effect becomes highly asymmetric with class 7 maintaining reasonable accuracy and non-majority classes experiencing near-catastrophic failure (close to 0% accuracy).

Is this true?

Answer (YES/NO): NO